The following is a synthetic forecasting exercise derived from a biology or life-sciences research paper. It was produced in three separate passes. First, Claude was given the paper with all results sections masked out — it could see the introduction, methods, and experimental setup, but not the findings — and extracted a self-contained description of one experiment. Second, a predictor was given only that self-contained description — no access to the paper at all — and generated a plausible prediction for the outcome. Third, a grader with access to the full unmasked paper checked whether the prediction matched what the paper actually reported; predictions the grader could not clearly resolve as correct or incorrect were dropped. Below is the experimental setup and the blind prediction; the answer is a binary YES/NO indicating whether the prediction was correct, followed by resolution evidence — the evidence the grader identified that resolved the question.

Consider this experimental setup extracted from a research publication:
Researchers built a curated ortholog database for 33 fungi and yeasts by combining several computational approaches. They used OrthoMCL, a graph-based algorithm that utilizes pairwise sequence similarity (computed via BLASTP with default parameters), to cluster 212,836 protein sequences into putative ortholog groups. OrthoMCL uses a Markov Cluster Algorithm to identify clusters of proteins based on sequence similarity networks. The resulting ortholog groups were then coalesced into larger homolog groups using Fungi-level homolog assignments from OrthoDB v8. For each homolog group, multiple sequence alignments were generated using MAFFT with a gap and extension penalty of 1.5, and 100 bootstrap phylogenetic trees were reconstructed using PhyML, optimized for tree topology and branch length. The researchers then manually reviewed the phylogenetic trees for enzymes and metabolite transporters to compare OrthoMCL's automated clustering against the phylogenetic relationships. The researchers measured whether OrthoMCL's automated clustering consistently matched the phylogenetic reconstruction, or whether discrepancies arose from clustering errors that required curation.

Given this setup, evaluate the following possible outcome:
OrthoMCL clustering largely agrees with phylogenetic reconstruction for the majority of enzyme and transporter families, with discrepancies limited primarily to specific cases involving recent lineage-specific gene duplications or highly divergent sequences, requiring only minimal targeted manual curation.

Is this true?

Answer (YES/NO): NO